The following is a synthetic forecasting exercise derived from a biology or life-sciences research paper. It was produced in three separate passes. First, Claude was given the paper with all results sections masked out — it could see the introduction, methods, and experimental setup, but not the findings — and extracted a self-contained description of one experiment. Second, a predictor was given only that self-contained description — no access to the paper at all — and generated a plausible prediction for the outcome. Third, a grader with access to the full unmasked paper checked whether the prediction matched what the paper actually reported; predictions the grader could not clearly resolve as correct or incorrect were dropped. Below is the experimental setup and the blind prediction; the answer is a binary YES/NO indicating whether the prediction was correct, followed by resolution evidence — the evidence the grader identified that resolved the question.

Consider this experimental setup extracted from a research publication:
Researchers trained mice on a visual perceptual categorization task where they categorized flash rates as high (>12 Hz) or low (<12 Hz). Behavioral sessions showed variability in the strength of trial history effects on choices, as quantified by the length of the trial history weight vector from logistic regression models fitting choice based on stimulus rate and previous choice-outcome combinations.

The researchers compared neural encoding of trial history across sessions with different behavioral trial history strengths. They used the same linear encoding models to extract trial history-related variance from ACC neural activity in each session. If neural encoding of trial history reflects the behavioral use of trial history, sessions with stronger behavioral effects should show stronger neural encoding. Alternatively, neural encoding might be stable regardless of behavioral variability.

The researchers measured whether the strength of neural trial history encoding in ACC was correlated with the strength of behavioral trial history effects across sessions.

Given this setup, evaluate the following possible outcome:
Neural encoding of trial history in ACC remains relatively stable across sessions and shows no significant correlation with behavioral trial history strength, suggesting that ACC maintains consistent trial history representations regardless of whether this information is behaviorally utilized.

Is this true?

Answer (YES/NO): YES